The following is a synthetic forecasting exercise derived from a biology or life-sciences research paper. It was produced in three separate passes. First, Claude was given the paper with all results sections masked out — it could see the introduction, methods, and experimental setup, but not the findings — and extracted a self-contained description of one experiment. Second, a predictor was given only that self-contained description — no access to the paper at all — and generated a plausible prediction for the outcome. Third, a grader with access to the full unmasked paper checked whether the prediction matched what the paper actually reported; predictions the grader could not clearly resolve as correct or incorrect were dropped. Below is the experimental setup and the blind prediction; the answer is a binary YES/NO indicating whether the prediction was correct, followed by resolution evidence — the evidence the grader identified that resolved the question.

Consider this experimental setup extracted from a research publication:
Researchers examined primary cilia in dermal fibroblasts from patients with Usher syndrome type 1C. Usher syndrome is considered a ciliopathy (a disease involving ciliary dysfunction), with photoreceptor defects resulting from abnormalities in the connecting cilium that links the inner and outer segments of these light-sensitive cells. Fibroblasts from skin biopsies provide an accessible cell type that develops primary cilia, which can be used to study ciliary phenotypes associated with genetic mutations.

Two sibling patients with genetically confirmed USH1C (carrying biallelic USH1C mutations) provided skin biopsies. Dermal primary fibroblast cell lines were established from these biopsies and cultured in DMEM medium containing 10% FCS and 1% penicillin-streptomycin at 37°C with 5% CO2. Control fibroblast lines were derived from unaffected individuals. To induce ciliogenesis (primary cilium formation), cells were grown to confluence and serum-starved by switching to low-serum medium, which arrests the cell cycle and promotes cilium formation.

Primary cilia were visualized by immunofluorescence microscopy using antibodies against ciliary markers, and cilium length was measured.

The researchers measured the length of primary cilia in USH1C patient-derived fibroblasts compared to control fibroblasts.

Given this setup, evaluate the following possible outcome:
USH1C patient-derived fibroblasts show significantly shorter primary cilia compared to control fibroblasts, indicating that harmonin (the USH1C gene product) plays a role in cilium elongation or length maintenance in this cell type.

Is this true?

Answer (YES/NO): NO